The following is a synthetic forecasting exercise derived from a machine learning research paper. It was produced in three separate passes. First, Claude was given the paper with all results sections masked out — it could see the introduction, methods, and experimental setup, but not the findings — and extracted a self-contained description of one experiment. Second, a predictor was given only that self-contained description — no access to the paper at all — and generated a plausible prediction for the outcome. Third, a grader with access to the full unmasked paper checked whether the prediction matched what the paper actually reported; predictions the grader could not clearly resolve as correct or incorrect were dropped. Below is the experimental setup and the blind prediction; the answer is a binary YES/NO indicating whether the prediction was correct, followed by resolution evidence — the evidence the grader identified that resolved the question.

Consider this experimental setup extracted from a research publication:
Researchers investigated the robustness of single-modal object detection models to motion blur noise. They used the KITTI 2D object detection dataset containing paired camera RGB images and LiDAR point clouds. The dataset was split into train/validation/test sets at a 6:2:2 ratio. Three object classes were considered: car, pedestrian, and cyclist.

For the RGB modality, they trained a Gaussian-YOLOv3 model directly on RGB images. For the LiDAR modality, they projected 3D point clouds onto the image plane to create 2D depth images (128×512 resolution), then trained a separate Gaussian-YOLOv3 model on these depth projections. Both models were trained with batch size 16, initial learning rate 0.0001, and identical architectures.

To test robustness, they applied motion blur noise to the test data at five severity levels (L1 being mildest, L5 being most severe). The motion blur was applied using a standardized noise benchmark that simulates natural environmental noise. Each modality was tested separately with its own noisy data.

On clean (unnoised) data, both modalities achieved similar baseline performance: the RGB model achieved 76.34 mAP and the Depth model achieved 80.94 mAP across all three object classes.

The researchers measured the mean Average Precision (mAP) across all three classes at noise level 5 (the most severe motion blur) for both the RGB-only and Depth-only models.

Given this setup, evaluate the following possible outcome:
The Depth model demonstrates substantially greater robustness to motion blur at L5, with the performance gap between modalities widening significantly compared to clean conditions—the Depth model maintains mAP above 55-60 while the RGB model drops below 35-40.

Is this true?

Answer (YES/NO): NO